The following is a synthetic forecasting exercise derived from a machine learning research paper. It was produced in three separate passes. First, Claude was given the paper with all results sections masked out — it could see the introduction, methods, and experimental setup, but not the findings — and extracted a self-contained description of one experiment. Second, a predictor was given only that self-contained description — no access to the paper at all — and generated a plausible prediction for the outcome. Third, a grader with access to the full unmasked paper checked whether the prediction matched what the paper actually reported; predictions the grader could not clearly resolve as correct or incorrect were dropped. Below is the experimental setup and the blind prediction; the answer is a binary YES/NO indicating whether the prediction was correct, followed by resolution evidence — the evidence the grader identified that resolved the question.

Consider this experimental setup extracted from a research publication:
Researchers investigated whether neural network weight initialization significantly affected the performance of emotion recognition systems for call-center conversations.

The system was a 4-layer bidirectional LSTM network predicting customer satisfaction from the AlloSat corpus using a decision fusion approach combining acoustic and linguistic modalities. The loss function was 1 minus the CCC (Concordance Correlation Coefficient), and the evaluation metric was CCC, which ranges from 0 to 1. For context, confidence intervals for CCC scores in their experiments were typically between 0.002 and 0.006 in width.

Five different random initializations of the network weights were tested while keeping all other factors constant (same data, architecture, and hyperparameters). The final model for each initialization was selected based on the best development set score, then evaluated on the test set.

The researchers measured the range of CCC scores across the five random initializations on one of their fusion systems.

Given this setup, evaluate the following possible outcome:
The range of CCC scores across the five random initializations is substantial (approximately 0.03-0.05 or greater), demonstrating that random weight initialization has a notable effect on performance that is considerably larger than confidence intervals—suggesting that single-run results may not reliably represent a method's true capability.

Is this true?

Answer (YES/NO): YES